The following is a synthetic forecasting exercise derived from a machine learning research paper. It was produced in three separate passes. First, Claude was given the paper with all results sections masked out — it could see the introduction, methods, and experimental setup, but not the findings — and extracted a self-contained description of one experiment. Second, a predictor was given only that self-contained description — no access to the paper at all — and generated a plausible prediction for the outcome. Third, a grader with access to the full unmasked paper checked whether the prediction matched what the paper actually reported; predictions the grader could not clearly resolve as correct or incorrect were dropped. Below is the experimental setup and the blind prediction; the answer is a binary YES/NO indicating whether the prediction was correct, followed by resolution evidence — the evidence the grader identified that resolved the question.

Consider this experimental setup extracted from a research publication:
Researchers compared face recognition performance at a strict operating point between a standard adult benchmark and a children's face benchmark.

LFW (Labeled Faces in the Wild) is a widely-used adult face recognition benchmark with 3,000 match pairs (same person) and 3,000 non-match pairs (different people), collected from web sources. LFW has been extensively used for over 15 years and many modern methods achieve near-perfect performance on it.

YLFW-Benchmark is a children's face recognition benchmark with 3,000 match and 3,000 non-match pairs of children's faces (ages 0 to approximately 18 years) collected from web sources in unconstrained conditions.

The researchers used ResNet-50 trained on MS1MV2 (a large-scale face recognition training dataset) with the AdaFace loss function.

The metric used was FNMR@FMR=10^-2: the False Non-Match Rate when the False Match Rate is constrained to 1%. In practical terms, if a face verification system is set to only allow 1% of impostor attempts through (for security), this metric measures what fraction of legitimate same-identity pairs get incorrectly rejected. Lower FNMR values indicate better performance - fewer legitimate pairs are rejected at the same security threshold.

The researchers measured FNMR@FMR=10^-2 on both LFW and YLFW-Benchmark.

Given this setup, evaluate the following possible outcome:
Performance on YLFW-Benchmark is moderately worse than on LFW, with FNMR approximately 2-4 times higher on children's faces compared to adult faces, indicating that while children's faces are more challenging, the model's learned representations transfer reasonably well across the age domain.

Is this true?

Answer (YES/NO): NO